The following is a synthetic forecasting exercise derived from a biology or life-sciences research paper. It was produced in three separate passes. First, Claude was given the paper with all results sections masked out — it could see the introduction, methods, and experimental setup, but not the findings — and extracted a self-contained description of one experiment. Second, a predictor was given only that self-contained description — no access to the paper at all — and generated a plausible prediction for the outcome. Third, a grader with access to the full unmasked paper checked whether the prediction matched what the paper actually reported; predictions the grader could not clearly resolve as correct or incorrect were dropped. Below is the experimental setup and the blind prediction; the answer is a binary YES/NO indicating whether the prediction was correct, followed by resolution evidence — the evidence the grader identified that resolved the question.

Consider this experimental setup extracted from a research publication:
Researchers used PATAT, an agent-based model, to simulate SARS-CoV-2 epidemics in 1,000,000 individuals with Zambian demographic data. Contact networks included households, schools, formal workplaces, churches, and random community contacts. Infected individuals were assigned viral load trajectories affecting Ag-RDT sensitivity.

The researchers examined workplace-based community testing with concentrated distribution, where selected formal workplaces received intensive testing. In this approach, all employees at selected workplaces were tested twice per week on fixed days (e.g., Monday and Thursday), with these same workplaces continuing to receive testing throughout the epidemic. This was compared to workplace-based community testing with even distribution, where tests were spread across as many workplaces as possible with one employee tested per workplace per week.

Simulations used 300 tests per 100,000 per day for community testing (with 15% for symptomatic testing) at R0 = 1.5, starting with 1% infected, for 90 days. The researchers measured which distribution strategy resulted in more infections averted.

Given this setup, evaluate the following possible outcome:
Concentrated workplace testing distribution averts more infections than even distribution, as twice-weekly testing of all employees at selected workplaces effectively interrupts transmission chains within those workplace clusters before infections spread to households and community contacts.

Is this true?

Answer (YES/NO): NO